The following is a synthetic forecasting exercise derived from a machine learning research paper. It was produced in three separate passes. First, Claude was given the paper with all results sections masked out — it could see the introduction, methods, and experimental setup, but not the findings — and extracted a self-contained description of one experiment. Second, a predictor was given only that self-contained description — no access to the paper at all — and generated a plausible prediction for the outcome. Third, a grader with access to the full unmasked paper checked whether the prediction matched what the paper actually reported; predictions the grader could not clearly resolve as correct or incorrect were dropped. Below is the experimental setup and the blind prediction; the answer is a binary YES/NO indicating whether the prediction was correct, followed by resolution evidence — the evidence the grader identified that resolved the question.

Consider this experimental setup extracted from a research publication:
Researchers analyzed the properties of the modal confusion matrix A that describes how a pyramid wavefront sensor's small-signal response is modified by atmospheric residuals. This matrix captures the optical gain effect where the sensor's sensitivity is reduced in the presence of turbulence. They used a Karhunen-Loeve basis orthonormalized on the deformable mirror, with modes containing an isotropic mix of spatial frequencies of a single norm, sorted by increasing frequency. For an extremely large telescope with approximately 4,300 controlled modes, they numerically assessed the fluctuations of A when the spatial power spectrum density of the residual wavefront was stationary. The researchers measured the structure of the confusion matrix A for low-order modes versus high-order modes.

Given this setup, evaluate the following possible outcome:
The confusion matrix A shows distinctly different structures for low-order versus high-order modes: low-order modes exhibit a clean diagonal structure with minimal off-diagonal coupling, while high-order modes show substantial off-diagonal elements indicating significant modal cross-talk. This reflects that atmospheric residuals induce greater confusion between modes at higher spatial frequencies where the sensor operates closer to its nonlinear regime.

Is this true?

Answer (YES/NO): NO